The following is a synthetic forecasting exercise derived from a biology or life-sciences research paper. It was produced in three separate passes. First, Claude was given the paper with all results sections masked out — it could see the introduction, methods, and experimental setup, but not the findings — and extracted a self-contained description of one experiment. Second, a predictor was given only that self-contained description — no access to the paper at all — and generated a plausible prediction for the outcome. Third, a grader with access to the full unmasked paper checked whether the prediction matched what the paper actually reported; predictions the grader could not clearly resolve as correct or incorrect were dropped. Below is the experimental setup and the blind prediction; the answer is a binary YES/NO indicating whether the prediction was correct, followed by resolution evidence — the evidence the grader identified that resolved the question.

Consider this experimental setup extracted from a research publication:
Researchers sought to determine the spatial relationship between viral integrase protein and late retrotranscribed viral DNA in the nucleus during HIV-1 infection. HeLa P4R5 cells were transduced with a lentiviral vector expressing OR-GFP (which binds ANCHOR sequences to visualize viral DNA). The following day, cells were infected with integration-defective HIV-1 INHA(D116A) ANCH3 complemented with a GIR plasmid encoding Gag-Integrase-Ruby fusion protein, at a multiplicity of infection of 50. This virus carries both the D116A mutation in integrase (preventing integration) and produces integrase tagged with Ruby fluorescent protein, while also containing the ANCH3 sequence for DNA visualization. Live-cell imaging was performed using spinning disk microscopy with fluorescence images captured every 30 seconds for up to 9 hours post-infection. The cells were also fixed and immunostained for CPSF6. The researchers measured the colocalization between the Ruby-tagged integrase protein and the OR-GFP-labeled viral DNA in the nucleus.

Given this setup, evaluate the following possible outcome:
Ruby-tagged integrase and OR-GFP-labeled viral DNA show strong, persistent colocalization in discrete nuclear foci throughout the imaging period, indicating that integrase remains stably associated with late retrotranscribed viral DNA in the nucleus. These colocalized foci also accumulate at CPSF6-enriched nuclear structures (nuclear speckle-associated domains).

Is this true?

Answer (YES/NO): NO